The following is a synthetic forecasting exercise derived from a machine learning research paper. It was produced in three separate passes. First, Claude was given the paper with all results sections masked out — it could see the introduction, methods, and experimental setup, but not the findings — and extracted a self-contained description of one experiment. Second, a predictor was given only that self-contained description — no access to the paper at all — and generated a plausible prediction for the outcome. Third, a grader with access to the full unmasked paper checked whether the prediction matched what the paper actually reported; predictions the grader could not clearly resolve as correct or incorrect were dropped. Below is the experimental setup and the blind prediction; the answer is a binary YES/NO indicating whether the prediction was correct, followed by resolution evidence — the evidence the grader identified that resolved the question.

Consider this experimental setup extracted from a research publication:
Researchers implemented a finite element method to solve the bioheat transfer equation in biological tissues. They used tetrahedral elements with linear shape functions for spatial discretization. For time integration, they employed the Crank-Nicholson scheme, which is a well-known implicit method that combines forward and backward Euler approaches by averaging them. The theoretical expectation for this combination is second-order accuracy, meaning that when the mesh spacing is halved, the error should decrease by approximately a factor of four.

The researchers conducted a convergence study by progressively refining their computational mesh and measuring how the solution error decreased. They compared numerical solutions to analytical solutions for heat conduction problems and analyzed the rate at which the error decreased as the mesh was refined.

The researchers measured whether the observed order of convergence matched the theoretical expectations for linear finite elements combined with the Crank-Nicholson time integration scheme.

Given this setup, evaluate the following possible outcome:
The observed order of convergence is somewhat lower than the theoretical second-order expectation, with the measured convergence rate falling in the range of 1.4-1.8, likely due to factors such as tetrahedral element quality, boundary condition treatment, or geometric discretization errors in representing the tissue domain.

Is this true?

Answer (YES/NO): NO